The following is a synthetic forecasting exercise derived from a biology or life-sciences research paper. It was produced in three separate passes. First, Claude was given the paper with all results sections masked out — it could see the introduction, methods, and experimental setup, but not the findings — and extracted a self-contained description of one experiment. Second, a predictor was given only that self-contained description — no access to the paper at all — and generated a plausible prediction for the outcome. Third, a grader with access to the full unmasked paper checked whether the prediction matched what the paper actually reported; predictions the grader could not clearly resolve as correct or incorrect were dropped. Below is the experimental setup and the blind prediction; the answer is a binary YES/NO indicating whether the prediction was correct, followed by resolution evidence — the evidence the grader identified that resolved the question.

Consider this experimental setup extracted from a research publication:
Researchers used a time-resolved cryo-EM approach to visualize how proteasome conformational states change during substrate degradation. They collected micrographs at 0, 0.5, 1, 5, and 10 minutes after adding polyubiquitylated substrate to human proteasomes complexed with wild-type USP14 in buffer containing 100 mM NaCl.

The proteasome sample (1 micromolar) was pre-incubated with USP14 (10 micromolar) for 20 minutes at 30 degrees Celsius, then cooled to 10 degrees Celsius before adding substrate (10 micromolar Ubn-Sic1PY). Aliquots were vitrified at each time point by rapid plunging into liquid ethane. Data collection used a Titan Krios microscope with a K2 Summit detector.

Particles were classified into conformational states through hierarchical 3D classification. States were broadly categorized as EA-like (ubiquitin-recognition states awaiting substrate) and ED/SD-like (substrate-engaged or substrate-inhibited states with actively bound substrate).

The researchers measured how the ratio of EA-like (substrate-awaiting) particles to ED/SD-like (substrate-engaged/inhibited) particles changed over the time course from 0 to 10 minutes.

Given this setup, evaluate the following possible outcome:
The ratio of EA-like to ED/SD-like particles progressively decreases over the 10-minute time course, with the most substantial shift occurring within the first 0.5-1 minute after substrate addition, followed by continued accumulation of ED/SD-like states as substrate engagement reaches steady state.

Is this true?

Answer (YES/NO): NO